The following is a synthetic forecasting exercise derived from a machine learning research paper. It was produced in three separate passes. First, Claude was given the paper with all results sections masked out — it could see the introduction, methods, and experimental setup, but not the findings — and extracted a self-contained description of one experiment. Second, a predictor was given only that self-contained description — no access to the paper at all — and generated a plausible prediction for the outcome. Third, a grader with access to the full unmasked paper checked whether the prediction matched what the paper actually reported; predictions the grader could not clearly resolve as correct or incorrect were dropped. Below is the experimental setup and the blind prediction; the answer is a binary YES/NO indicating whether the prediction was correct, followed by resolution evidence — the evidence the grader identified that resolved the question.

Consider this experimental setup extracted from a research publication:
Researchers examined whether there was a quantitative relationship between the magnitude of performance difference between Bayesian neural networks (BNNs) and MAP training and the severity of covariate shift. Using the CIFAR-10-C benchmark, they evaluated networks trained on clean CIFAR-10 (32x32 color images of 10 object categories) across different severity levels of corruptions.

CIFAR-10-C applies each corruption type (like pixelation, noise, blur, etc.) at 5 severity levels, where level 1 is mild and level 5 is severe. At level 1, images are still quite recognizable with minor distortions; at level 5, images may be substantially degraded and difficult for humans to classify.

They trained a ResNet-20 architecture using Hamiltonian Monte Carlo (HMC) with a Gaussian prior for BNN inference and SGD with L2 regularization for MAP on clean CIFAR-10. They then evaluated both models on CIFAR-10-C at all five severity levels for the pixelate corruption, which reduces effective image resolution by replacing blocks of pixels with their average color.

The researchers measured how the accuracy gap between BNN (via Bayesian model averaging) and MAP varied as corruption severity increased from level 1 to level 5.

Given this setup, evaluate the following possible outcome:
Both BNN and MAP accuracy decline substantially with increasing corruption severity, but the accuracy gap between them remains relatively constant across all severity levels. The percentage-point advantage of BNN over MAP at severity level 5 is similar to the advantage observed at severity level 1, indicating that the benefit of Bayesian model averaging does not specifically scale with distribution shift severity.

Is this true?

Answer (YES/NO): NO